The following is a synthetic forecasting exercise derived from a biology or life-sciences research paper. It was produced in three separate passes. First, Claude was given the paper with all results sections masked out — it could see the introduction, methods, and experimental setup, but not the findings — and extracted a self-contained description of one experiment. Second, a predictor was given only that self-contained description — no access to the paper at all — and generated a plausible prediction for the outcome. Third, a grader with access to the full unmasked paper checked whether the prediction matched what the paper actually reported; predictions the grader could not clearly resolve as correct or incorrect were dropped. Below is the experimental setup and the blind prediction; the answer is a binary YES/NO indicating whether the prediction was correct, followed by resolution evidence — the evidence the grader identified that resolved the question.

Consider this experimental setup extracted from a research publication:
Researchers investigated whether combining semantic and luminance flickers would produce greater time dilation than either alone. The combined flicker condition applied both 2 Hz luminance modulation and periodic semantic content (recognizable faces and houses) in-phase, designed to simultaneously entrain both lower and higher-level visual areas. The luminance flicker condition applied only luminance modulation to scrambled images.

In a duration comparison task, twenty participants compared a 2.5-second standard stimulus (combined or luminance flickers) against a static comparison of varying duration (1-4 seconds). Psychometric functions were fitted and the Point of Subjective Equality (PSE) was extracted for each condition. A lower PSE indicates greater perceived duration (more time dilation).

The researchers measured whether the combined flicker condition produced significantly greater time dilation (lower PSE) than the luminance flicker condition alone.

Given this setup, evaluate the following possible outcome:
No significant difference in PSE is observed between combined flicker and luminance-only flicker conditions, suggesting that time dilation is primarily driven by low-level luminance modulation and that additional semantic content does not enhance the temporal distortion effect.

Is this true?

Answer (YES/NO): NO